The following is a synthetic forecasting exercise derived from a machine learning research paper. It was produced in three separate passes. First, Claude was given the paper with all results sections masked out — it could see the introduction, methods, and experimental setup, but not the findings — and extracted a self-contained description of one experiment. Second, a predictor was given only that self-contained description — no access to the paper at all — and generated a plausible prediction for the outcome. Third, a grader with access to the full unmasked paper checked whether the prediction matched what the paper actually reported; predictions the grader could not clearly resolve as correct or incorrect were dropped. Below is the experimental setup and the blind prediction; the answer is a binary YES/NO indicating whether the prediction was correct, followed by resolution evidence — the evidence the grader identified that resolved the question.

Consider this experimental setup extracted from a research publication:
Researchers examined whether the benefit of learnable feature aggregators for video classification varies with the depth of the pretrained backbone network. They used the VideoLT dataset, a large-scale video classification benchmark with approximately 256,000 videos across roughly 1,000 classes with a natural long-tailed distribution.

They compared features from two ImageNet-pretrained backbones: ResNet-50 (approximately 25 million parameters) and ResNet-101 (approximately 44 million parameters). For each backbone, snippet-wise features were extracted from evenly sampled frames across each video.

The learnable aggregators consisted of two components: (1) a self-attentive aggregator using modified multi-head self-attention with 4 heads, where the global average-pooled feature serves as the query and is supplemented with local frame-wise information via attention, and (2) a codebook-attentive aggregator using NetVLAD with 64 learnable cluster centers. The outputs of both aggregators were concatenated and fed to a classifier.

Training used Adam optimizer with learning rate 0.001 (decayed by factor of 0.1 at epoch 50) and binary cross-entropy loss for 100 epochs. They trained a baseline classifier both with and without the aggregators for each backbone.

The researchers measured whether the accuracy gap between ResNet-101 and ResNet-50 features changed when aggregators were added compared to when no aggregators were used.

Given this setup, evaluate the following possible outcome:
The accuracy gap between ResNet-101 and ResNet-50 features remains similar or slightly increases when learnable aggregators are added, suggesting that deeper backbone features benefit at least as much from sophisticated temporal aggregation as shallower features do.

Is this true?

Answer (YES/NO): YES